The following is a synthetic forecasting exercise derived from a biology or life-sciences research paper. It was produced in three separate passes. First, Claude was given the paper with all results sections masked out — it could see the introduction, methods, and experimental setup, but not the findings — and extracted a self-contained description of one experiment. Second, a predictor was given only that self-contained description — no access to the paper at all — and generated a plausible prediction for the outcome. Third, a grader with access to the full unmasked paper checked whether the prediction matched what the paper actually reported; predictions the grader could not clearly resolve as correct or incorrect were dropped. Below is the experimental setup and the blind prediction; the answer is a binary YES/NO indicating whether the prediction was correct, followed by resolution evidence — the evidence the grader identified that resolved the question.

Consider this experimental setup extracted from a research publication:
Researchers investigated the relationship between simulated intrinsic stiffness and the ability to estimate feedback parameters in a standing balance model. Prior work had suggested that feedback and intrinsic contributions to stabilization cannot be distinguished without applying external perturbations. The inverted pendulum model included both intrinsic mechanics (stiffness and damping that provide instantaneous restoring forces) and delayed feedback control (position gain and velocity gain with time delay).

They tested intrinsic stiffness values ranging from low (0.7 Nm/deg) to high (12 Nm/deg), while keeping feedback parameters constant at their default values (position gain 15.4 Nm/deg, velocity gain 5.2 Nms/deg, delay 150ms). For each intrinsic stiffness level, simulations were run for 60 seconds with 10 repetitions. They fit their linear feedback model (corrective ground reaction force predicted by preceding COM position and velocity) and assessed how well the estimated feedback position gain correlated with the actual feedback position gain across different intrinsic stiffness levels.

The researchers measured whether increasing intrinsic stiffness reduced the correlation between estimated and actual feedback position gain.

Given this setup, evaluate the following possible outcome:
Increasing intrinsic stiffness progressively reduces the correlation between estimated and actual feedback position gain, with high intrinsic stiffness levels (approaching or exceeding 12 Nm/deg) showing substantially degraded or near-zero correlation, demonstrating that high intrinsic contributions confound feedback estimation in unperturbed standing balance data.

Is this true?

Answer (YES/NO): NO